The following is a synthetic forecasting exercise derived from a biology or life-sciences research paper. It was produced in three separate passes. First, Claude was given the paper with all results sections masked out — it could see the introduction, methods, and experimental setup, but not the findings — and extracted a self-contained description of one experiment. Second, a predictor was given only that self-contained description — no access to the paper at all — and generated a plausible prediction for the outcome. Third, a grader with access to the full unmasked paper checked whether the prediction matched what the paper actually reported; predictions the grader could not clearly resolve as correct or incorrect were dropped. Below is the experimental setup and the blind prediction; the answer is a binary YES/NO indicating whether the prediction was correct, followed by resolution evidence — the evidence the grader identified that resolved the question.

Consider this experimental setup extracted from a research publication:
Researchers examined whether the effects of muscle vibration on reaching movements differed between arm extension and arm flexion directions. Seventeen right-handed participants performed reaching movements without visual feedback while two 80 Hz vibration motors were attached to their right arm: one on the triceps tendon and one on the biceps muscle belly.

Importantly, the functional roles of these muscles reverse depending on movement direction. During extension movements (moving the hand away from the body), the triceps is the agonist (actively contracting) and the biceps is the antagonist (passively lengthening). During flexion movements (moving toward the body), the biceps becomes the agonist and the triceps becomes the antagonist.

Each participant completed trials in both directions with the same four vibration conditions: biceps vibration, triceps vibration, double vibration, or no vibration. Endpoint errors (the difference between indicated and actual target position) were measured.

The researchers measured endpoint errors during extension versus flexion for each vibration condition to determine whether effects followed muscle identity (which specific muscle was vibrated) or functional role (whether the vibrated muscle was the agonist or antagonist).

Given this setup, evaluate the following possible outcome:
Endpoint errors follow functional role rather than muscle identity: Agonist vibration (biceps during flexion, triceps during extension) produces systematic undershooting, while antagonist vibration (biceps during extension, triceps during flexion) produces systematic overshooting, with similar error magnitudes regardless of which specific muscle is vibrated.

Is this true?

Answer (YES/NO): NO